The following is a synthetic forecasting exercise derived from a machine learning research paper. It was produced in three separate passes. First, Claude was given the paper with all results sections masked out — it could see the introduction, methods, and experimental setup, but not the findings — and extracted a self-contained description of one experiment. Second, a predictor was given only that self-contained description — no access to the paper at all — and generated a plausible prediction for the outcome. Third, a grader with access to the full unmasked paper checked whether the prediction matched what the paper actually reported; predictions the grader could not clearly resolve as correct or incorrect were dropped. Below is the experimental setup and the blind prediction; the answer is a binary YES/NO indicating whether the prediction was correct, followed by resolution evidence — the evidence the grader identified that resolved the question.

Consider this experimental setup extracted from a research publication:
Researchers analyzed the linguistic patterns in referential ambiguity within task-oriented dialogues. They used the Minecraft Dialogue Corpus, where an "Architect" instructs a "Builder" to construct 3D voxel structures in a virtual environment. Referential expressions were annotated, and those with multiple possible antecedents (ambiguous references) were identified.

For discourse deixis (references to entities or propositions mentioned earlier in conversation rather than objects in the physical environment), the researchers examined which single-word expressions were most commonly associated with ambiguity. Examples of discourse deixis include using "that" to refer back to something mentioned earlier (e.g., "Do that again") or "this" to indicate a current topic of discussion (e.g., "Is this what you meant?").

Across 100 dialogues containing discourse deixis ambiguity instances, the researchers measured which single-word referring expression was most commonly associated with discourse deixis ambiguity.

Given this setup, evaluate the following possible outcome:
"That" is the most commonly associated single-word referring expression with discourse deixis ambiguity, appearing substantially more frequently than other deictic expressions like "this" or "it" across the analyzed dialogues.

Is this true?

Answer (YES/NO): NO